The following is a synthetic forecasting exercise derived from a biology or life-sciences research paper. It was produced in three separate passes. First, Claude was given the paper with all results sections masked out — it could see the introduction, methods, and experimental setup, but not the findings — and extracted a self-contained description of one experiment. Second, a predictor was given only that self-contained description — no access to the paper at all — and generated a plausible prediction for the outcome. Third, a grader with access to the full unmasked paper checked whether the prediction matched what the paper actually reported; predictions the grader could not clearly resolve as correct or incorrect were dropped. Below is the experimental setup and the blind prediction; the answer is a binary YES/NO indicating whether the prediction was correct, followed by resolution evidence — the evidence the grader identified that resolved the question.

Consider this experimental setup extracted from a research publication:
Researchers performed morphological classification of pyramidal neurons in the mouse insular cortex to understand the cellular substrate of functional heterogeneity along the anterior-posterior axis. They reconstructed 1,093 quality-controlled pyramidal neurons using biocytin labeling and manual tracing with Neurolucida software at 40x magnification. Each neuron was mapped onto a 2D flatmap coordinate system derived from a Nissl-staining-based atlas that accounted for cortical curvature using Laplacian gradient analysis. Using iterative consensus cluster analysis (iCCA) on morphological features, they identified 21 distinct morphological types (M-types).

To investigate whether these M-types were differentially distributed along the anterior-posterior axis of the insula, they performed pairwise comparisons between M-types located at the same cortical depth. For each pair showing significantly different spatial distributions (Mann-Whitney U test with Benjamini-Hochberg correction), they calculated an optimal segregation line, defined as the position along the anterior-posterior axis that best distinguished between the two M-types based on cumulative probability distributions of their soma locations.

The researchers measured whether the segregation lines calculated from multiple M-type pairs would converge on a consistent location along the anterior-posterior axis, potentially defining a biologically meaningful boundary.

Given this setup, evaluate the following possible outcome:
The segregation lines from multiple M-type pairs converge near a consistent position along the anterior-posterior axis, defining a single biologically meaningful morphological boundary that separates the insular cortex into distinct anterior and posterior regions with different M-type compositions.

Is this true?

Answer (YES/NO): YES